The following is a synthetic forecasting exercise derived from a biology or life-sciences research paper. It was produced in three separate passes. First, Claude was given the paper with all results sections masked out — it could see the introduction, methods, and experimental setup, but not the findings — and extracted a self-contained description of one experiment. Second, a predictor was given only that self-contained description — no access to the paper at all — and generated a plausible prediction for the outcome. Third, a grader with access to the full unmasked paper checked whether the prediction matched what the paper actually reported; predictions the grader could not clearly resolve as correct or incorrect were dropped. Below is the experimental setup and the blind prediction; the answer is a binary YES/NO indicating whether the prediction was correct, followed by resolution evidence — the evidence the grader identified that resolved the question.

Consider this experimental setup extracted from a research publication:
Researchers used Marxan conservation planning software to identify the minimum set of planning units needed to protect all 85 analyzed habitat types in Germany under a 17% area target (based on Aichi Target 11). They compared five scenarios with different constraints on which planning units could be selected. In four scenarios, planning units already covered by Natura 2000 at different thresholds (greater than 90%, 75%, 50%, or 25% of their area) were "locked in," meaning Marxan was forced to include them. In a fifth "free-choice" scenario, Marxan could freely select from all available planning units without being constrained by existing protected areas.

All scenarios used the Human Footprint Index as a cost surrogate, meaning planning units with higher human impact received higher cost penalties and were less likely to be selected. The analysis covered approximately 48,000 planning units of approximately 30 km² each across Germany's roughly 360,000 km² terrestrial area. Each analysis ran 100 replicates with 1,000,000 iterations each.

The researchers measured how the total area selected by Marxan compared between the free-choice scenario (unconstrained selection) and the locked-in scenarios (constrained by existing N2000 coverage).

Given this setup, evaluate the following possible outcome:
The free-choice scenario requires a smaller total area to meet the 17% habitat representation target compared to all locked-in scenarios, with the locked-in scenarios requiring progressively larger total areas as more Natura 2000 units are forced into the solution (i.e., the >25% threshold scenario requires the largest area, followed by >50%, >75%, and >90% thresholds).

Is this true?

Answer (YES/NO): NO